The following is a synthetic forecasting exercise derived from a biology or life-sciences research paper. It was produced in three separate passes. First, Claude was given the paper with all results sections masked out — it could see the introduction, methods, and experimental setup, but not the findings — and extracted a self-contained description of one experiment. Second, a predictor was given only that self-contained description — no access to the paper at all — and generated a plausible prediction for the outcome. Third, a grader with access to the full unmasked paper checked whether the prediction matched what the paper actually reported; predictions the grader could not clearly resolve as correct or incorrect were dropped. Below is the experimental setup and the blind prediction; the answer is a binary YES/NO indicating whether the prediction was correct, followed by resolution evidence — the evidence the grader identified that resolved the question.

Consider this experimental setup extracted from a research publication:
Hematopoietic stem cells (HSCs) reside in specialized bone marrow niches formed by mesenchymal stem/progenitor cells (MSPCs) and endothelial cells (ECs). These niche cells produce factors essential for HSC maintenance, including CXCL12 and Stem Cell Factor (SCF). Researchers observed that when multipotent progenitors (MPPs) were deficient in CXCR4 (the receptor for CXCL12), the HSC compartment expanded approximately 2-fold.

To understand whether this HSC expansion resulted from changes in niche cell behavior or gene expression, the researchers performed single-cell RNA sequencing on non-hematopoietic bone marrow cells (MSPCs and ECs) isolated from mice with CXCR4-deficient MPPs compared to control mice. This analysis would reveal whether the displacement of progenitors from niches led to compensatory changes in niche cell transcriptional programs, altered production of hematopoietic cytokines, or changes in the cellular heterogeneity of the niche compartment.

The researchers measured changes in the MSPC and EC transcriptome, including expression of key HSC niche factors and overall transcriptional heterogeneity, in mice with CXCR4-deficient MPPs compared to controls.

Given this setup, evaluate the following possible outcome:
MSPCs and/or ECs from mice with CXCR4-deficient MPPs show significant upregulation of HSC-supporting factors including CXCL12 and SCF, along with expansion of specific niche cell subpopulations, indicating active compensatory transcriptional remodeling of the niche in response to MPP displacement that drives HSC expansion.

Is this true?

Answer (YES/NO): NO